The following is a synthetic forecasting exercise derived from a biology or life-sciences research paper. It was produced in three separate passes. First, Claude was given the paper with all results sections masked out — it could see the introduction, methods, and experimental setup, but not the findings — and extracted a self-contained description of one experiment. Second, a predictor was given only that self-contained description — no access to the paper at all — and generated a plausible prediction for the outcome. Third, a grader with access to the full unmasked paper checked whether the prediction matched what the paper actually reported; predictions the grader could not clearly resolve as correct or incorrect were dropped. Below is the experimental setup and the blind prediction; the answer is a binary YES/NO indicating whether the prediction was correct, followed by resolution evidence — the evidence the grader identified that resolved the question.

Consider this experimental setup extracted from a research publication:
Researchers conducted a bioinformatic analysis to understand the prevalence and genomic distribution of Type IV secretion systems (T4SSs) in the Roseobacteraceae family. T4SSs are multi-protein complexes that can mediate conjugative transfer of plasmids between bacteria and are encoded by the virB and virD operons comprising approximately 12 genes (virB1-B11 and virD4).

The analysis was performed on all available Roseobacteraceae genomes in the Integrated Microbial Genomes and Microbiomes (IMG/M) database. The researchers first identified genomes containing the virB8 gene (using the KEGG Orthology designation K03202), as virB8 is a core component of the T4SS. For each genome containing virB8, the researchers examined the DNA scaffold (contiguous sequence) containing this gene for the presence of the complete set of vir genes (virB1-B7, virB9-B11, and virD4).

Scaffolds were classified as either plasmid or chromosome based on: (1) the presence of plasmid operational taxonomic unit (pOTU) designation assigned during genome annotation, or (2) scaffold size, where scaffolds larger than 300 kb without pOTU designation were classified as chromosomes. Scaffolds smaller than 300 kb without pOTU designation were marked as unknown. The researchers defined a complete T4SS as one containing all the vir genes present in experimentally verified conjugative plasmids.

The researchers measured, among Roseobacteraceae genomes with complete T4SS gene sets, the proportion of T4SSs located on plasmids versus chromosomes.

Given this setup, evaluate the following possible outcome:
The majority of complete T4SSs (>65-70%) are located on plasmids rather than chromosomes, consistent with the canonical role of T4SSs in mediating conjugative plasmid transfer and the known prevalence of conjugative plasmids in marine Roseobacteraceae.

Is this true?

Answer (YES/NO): YES